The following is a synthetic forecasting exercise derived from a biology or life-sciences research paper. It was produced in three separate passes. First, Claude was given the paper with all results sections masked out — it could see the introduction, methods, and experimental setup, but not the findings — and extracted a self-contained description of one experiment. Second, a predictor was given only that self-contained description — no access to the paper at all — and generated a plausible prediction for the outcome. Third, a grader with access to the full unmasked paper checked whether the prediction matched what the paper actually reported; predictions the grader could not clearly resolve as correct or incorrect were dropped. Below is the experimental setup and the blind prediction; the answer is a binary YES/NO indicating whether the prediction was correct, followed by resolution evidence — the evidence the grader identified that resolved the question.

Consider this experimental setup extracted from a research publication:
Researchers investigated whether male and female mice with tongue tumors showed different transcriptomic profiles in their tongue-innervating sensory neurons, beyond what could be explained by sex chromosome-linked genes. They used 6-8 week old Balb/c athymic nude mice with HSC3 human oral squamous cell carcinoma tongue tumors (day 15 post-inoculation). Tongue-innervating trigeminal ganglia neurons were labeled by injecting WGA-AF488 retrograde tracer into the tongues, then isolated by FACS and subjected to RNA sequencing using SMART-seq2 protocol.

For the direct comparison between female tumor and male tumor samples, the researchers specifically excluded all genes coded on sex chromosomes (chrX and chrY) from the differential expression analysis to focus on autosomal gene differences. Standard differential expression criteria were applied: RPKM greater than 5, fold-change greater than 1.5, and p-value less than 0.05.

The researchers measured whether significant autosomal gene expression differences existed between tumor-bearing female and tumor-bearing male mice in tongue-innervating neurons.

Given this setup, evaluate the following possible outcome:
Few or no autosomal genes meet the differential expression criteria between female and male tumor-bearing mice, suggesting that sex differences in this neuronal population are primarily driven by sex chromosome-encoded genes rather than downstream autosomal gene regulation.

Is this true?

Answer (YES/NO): NO